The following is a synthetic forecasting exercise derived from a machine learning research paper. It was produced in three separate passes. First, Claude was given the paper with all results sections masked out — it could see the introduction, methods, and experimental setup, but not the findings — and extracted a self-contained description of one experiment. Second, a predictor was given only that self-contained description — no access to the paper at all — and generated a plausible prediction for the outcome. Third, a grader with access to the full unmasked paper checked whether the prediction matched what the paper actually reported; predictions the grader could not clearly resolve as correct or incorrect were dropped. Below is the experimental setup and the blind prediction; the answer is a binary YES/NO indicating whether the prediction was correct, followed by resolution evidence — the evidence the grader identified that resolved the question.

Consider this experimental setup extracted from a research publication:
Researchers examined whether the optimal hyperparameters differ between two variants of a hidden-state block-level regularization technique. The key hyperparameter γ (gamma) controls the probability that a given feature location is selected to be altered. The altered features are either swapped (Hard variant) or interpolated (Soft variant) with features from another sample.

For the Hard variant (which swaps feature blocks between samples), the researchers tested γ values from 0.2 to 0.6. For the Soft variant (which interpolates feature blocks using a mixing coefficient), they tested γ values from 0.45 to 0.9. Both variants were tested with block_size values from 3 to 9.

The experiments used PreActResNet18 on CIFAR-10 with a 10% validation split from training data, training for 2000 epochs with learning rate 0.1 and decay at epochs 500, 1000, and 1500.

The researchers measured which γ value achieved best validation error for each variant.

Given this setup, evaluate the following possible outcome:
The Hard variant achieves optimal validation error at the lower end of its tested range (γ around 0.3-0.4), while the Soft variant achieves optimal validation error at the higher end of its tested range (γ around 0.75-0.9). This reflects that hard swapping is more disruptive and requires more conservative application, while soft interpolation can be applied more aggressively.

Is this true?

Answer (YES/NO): NO